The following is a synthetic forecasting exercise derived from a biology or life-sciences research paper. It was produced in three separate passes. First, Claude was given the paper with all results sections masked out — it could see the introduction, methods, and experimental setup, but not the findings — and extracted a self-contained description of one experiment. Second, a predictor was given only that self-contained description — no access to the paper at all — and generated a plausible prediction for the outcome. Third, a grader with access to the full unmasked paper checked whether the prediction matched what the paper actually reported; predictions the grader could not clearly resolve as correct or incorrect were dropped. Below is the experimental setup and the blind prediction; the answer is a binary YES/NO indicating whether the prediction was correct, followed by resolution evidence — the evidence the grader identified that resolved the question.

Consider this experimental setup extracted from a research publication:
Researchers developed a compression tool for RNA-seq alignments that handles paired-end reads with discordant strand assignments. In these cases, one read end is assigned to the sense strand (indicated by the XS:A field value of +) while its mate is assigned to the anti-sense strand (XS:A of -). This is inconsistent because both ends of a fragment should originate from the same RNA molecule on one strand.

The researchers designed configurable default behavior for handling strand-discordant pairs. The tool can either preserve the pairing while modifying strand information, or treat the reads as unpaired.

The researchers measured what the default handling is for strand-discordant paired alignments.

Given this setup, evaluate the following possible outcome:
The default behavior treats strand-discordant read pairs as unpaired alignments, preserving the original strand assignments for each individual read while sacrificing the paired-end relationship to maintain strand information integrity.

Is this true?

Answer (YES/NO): NO